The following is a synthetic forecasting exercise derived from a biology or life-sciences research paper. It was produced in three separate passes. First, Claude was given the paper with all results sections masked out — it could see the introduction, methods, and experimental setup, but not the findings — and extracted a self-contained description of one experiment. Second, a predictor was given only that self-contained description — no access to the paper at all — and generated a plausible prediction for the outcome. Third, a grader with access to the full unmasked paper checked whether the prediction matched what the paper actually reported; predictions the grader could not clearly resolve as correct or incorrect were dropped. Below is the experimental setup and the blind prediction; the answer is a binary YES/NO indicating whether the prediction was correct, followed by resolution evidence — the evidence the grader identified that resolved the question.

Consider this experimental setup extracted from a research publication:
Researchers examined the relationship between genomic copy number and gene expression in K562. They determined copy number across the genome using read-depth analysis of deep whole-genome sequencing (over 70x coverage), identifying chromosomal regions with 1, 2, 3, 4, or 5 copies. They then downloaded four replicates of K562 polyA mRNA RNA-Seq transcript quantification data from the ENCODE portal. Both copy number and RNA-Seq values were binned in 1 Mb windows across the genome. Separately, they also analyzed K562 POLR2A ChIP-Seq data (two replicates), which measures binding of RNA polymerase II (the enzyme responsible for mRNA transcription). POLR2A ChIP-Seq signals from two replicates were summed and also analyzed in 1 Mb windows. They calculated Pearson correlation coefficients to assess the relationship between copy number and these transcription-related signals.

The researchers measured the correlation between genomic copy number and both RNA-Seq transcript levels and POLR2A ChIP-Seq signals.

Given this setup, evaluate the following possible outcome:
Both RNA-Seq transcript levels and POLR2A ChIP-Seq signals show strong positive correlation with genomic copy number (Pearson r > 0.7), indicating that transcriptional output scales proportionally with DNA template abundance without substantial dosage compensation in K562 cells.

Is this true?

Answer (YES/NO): NO